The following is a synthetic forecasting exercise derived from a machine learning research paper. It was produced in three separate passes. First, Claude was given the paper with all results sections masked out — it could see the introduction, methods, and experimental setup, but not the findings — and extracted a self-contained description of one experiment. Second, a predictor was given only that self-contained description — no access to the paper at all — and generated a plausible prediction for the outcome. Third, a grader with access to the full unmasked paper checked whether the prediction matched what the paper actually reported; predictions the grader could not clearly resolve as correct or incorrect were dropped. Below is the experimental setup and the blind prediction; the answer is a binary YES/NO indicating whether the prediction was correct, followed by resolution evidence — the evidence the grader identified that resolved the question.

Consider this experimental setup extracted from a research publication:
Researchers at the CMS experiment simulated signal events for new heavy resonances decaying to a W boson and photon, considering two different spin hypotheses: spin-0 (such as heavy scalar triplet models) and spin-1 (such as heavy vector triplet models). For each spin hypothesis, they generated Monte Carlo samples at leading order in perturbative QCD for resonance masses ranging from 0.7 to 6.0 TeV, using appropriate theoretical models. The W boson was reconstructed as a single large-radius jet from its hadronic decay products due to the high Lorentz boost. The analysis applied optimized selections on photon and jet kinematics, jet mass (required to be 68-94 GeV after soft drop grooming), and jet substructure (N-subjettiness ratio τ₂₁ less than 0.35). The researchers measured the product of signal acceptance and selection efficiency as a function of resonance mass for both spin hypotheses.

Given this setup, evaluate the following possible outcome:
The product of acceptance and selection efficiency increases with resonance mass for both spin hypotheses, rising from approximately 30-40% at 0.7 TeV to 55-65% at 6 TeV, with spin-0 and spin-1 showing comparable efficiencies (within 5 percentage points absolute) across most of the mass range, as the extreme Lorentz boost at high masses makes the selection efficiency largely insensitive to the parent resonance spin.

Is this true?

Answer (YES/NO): NO